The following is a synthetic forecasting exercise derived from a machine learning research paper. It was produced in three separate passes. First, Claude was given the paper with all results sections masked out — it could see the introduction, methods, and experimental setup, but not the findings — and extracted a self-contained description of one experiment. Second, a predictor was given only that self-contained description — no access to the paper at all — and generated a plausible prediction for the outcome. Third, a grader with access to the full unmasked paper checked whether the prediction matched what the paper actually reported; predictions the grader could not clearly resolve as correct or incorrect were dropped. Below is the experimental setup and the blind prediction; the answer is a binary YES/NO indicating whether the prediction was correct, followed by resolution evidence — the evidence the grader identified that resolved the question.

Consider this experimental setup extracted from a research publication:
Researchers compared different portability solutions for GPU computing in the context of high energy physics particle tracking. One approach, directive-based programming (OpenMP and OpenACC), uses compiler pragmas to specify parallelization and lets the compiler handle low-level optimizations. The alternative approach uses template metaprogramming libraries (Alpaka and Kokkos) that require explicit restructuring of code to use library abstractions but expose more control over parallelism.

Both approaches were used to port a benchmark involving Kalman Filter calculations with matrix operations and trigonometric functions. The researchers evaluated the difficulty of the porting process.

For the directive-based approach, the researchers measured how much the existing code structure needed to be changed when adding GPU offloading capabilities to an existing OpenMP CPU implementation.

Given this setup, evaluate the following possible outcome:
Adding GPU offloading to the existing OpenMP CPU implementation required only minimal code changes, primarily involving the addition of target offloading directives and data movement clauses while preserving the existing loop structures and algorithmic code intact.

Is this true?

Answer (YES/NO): YES